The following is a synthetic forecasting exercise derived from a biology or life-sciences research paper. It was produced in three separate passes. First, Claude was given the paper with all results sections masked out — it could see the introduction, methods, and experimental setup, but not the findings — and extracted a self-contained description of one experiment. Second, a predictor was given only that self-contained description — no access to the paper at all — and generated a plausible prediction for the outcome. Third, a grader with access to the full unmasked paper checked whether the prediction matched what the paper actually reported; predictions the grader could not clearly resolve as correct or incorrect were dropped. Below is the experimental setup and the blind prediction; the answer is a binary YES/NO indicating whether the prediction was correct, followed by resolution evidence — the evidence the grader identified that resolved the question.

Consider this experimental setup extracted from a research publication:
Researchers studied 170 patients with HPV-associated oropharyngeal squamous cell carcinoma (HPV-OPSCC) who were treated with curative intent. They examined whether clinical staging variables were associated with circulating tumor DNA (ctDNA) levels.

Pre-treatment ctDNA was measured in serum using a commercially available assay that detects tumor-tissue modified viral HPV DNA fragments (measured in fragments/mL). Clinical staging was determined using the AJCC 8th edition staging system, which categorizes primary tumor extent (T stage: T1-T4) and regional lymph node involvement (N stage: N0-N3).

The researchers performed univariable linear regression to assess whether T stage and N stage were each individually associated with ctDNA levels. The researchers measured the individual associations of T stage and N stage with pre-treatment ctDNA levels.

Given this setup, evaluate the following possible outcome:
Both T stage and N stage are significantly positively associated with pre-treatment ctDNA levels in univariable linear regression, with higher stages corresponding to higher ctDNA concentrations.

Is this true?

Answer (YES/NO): YES